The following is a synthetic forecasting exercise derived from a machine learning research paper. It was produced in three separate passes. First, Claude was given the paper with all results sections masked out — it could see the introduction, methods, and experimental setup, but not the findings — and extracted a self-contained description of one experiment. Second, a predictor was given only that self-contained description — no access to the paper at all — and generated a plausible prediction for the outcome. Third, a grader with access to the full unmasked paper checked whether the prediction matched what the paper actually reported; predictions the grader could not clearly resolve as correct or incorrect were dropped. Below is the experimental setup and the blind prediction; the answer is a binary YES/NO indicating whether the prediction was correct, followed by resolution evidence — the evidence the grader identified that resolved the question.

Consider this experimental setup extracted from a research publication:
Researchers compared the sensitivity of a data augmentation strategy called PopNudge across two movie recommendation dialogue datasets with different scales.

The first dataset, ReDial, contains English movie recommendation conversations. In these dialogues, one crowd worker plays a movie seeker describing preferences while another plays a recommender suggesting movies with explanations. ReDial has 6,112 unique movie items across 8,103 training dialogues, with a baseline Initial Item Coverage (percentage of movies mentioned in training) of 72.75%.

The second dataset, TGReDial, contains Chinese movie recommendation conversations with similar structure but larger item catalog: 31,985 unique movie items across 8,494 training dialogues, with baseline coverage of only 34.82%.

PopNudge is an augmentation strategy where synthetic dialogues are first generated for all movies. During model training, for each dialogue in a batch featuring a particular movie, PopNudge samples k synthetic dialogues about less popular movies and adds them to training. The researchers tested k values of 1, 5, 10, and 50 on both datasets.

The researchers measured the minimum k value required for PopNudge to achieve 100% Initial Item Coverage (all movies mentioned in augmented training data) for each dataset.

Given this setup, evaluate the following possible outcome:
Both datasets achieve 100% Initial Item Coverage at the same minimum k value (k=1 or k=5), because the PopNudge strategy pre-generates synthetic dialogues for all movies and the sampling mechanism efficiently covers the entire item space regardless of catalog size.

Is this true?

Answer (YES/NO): NO